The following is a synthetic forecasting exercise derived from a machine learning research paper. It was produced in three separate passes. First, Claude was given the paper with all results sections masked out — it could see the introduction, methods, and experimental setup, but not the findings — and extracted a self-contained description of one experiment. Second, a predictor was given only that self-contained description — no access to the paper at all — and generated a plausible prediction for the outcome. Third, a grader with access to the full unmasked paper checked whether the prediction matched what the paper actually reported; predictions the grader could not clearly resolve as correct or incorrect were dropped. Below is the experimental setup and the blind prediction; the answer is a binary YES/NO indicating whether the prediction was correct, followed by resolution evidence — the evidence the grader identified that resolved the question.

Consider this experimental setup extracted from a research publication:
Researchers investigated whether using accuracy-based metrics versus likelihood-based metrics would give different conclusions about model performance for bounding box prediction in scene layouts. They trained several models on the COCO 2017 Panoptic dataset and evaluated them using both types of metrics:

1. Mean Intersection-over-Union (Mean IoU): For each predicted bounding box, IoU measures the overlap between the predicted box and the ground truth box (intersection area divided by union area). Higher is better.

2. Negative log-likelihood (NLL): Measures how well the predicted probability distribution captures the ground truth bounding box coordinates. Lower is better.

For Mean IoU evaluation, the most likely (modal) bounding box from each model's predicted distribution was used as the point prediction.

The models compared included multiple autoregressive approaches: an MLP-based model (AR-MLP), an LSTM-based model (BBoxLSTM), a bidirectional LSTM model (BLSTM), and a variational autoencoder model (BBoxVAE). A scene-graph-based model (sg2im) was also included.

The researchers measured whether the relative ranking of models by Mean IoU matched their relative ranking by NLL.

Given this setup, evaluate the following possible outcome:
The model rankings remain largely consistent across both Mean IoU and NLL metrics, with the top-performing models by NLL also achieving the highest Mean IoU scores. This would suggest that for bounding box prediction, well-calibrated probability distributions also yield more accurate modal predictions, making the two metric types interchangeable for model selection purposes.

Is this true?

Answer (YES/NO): YES